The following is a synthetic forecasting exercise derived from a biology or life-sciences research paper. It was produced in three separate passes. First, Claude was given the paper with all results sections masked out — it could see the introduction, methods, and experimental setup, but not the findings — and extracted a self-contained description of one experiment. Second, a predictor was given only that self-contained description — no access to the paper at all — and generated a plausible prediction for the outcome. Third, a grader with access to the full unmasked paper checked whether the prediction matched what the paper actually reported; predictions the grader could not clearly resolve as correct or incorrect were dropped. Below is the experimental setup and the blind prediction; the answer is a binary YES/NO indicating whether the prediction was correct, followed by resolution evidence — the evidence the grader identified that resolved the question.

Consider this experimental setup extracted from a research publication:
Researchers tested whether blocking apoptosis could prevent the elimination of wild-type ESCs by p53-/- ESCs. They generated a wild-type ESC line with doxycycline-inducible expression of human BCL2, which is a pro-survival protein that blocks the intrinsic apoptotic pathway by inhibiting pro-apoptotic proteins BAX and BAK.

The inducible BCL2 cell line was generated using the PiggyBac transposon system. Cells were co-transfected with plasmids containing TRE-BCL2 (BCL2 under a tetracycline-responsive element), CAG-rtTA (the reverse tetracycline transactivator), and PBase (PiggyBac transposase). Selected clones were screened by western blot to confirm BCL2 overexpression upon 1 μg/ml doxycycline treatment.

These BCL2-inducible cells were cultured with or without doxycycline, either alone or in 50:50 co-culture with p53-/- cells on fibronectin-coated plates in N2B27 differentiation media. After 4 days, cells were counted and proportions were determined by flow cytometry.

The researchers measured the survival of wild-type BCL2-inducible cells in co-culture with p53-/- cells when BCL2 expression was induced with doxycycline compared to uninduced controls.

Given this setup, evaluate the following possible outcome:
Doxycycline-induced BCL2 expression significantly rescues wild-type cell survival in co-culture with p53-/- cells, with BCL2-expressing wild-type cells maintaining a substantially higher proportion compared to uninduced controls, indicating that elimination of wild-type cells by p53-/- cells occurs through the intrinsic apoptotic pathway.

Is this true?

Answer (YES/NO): YES